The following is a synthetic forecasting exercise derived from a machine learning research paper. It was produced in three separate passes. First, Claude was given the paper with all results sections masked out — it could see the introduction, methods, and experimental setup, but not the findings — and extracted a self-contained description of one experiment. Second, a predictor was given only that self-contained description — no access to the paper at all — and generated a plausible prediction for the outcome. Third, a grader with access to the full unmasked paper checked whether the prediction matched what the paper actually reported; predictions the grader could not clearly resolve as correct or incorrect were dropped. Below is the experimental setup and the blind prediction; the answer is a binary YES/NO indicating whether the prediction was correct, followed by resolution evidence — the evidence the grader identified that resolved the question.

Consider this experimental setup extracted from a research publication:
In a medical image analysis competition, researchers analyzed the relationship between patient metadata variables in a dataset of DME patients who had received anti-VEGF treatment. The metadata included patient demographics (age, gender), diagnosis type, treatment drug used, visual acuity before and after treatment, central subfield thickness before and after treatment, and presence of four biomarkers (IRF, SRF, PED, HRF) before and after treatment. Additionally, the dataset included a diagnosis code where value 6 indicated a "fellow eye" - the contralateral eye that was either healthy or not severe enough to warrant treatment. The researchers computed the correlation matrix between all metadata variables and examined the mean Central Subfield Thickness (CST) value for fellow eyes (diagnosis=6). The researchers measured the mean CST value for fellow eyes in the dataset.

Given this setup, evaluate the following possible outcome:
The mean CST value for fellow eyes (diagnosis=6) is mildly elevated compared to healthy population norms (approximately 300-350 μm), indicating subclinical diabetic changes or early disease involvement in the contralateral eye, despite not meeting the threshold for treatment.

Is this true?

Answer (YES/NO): NO